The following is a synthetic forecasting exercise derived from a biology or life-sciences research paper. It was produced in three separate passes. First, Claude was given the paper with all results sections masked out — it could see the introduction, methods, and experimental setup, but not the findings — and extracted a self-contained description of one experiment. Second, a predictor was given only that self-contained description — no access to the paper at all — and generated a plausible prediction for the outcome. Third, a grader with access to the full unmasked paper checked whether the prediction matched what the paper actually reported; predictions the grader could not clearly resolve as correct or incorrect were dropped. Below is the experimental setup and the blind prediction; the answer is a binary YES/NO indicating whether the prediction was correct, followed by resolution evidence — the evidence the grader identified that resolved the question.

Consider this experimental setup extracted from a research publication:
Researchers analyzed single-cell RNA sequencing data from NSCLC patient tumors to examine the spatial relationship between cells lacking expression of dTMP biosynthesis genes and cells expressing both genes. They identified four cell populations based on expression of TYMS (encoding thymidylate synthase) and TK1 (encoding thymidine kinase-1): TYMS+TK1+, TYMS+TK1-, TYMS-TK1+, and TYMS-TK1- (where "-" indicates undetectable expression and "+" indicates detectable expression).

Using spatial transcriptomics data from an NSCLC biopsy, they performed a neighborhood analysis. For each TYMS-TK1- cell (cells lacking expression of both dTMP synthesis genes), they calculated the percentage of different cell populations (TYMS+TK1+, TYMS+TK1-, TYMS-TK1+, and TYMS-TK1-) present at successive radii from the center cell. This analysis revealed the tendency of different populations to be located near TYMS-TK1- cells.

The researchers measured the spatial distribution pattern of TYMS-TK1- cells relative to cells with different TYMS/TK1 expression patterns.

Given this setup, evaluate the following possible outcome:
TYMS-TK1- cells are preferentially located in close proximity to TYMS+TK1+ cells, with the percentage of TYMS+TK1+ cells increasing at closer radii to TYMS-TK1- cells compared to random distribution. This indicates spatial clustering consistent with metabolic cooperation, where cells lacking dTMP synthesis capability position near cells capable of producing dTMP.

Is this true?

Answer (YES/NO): YES